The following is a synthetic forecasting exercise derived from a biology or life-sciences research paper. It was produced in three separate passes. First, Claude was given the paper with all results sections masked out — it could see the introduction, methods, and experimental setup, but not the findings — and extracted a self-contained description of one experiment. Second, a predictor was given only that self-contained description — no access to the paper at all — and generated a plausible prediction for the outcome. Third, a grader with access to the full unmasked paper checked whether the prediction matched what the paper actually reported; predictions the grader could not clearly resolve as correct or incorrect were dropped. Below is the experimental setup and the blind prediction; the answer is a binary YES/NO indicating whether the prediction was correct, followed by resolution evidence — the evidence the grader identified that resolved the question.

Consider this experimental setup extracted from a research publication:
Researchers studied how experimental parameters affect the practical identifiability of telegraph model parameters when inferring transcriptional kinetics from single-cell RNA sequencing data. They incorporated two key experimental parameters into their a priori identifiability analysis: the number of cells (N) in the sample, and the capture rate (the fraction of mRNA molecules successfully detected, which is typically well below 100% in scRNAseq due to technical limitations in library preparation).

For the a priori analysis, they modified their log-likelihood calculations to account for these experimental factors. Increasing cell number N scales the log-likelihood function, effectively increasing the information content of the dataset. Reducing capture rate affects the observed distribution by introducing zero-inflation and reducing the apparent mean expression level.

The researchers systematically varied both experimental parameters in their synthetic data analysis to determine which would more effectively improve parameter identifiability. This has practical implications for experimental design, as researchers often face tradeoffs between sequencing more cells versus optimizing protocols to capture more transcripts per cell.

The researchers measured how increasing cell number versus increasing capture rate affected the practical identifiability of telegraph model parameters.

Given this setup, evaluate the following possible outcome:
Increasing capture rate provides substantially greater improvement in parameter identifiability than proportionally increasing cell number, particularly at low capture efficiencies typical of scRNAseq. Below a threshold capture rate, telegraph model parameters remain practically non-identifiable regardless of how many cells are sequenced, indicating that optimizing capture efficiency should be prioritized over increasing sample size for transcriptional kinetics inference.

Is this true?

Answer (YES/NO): NO